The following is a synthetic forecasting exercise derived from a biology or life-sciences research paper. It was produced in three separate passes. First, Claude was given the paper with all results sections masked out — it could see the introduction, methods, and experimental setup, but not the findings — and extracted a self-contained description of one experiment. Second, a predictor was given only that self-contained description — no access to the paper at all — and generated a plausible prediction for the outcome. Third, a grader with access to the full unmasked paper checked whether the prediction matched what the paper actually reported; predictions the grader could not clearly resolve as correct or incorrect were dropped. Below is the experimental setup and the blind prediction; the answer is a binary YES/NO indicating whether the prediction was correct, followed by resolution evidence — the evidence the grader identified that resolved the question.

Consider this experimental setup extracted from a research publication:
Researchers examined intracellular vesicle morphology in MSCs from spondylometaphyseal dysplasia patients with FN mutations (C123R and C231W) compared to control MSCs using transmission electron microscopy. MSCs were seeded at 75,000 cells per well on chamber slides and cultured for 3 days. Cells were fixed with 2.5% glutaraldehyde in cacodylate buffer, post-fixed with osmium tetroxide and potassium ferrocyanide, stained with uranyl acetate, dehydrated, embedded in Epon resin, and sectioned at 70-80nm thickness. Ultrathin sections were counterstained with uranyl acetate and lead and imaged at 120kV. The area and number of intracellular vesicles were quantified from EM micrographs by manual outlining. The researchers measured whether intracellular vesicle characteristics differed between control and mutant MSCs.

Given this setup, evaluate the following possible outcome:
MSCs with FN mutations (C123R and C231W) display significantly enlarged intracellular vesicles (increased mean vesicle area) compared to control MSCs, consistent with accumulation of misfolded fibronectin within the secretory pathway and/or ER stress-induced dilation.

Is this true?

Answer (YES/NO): NO